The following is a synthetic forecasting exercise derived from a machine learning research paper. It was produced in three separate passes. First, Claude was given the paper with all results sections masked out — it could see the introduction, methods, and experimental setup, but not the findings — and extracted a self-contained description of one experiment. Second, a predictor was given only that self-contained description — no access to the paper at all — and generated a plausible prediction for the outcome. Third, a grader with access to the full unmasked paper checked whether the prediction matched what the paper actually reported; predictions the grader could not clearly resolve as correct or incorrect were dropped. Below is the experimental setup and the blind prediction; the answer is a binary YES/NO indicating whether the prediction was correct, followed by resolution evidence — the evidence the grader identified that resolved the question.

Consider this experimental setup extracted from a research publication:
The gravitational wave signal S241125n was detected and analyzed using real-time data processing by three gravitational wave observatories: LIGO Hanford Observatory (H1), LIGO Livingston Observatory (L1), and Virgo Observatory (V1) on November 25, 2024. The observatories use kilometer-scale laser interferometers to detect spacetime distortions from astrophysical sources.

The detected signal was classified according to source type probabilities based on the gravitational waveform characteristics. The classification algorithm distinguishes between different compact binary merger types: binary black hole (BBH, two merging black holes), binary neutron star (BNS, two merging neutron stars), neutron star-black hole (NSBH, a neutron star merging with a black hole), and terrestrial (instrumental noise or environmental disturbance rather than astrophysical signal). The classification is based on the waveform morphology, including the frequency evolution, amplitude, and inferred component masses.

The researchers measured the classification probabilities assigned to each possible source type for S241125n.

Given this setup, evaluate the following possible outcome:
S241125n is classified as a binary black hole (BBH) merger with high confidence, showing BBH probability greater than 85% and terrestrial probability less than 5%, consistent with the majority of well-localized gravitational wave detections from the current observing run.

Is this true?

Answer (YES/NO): YES